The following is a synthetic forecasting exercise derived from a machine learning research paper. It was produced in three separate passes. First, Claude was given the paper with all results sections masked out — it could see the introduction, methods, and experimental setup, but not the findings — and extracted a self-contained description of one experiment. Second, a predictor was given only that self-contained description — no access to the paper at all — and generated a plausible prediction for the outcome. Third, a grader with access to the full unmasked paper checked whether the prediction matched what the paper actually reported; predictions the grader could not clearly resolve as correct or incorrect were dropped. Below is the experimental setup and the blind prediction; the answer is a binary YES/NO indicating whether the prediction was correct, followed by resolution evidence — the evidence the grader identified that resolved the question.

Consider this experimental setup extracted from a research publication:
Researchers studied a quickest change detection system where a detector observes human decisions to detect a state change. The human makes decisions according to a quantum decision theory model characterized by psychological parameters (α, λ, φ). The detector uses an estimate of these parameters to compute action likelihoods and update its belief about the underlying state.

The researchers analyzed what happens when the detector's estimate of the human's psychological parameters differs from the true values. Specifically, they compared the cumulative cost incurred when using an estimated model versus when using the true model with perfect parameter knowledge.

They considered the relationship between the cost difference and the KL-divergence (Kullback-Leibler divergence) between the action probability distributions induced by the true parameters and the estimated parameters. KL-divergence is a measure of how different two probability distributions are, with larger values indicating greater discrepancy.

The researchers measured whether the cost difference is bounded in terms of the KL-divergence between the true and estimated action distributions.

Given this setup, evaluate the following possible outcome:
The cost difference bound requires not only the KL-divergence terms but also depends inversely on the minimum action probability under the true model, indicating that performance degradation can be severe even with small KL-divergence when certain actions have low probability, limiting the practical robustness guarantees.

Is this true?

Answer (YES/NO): NO